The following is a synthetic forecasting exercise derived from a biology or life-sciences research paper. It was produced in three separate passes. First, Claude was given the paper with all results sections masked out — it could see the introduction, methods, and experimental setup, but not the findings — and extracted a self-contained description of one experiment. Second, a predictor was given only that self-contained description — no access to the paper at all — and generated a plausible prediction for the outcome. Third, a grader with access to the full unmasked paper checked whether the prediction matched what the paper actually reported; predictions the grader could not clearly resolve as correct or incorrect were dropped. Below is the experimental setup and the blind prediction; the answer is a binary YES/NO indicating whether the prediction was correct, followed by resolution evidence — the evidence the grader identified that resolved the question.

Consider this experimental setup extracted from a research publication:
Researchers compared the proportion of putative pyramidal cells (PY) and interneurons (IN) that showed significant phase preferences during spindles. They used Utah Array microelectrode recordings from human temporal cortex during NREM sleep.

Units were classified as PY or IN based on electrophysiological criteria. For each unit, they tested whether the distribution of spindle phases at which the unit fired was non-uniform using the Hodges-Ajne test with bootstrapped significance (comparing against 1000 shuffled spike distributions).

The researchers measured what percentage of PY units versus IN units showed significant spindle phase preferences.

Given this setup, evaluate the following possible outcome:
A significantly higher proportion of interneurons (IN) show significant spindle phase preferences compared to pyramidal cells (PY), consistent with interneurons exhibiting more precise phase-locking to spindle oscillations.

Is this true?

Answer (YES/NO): YES